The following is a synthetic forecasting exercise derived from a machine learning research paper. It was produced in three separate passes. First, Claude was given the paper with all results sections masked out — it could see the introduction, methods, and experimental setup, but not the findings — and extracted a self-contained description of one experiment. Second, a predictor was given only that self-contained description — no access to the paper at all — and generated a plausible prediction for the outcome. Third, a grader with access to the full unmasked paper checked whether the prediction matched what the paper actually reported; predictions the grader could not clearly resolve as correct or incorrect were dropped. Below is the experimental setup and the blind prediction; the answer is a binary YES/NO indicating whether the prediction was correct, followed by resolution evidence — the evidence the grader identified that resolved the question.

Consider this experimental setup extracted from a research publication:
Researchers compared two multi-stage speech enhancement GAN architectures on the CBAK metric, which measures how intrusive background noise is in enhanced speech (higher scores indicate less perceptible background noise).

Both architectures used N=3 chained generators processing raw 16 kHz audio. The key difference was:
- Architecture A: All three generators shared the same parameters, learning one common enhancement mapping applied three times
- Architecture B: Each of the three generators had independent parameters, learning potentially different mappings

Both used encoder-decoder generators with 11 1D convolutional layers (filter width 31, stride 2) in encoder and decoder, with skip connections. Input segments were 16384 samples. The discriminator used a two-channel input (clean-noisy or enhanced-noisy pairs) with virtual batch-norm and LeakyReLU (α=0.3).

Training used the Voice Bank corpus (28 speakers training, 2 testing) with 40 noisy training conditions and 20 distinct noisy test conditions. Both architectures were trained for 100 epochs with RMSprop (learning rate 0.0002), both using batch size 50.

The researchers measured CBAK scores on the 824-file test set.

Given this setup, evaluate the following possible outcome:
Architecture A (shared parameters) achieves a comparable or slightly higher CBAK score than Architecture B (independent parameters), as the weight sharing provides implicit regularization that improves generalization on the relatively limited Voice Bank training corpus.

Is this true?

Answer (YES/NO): NO